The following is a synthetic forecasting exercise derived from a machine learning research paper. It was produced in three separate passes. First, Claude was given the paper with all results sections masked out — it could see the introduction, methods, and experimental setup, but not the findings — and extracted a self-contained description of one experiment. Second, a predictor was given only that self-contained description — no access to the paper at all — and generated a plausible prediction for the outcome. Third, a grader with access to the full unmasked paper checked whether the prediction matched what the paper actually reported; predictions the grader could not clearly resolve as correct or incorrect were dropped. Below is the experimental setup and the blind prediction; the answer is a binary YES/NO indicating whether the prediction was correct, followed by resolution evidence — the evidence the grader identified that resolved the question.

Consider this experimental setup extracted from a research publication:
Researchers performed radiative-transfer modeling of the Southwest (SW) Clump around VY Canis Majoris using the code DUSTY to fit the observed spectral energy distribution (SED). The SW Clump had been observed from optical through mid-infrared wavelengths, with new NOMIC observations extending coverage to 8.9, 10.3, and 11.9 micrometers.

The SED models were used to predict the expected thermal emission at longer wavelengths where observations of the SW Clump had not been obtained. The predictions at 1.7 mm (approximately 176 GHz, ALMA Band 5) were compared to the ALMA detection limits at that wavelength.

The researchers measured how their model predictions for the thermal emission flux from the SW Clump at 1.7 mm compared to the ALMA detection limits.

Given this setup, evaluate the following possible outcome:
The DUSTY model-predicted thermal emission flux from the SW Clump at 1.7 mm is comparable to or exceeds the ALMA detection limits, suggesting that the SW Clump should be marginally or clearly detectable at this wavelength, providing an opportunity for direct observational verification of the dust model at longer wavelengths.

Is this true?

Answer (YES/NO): YES